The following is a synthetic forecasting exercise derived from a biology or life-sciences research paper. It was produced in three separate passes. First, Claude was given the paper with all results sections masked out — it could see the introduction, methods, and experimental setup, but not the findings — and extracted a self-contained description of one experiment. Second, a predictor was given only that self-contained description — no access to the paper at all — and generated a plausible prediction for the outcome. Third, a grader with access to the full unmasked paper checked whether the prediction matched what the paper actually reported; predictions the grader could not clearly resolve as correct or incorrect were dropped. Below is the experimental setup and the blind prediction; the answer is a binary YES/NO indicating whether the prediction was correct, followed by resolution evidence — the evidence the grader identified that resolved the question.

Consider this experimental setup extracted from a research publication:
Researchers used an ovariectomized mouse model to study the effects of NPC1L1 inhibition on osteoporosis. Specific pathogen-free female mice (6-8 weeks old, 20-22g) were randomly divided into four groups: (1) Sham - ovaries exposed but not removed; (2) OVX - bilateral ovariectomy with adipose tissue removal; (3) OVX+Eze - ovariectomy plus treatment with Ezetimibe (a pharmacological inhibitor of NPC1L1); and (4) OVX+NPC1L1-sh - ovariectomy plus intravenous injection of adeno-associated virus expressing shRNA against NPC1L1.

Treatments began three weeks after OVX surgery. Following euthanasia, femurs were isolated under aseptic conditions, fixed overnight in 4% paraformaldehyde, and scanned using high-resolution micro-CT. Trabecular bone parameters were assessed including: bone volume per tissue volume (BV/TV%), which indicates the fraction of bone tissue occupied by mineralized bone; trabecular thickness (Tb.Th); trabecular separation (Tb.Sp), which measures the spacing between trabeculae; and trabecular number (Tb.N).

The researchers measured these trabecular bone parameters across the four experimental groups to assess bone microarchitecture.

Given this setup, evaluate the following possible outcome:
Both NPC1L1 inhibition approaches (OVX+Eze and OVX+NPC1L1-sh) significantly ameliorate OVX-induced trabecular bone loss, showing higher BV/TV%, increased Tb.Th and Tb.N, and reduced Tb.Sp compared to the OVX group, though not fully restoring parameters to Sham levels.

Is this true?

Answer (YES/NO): NO